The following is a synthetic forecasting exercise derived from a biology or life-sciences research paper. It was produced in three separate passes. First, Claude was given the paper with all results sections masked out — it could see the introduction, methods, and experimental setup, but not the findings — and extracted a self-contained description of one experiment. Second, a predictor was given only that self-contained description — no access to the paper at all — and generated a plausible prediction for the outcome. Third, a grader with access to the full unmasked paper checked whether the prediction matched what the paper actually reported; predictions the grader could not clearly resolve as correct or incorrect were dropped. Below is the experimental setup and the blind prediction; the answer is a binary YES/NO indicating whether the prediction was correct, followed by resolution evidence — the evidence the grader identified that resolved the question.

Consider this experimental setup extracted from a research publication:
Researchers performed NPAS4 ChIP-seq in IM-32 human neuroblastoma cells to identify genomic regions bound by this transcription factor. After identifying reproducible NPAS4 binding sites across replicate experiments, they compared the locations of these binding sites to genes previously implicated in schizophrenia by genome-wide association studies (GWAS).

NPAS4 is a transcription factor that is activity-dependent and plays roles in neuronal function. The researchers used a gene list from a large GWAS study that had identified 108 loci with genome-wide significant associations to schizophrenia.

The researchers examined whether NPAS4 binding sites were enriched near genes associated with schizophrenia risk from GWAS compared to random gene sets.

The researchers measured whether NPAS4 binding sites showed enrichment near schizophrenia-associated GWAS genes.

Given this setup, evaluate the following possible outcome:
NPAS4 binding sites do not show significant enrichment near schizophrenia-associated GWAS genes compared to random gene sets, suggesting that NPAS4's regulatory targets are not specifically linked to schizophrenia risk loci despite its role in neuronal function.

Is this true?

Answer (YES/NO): NO